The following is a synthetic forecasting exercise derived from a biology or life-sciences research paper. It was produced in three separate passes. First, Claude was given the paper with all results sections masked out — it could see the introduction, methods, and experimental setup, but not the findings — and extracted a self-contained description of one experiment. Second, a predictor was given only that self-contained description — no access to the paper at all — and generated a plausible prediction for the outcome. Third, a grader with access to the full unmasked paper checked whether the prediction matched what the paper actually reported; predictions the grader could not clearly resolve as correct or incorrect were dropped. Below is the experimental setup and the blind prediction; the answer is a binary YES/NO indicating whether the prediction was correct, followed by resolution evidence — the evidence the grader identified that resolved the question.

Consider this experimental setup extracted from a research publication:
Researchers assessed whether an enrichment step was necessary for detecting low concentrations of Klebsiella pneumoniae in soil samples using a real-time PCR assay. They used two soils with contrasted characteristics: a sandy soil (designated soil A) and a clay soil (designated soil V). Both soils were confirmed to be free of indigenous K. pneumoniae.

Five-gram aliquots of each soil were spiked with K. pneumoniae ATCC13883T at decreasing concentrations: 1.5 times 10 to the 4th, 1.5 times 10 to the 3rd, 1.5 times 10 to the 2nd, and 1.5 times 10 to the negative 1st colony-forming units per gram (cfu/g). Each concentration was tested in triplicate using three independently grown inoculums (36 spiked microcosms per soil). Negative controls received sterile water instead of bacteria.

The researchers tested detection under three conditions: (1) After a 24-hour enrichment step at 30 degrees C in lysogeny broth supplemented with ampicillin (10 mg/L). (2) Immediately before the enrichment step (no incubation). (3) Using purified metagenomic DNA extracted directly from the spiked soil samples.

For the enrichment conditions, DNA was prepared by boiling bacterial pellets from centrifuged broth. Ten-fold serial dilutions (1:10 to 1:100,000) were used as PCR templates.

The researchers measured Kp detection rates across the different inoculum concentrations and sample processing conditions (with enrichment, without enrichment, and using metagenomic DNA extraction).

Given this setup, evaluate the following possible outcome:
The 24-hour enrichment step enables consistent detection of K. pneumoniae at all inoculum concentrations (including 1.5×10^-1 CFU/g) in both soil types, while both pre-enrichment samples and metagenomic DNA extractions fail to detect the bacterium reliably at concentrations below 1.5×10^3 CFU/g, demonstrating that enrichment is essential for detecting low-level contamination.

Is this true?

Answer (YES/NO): NO